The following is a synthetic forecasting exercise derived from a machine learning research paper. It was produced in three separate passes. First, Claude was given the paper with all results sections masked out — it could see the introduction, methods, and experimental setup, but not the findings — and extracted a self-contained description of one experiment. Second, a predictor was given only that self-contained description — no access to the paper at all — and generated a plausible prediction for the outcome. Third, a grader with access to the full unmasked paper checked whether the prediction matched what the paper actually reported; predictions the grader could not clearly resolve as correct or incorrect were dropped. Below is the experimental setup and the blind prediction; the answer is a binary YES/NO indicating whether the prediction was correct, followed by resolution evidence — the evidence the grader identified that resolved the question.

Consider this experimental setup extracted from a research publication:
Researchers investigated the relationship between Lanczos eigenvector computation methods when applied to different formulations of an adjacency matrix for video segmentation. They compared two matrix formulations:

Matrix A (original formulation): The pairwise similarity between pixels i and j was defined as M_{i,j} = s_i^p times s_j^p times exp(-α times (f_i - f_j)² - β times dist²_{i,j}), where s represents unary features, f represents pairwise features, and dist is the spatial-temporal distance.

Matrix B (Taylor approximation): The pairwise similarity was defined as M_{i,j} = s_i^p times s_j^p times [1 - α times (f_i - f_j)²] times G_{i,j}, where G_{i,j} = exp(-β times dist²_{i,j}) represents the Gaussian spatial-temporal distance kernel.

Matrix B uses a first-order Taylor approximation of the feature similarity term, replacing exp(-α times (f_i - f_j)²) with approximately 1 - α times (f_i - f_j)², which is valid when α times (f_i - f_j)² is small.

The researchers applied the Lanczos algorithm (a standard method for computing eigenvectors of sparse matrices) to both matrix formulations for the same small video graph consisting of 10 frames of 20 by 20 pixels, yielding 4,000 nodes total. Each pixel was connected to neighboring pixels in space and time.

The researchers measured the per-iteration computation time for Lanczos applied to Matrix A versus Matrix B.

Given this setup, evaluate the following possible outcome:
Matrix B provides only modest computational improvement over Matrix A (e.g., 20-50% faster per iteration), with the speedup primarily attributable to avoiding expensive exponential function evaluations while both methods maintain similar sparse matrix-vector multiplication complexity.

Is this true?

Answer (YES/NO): NO